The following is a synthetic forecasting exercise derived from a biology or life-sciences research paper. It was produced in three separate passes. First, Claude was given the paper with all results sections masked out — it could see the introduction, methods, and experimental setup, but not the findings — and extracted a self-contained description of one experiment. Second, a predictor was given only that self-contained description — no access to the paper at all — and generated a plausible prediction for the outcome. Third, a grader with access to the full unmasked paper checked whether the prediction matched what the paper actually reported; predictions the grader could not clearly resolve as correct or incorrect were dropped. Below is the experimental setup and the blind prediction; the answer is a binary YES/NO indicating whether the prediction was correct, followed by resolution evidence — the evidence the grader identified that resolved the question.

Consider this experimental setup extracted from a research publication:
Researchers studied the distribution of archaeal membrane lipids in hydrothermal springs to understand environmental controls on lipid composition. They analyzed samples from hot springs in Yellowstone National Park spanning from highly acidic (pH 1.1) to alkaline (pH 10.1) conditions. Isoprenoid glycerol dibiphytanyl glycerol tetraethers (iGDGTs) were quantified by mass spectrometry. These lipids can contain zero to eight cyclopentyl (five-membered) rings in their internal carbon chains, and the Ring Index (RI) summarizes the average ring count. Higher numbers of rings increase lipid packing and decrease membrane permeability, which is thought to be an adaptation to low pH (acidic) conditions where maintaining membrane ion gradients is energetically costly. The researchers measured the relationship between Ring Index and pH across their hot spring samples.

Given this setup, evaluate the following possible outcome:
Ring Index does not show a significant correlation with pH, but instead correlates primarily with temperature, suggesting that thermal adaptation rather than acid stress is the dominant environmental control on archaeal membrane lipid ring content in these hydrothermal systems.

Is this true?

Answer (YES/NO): NO